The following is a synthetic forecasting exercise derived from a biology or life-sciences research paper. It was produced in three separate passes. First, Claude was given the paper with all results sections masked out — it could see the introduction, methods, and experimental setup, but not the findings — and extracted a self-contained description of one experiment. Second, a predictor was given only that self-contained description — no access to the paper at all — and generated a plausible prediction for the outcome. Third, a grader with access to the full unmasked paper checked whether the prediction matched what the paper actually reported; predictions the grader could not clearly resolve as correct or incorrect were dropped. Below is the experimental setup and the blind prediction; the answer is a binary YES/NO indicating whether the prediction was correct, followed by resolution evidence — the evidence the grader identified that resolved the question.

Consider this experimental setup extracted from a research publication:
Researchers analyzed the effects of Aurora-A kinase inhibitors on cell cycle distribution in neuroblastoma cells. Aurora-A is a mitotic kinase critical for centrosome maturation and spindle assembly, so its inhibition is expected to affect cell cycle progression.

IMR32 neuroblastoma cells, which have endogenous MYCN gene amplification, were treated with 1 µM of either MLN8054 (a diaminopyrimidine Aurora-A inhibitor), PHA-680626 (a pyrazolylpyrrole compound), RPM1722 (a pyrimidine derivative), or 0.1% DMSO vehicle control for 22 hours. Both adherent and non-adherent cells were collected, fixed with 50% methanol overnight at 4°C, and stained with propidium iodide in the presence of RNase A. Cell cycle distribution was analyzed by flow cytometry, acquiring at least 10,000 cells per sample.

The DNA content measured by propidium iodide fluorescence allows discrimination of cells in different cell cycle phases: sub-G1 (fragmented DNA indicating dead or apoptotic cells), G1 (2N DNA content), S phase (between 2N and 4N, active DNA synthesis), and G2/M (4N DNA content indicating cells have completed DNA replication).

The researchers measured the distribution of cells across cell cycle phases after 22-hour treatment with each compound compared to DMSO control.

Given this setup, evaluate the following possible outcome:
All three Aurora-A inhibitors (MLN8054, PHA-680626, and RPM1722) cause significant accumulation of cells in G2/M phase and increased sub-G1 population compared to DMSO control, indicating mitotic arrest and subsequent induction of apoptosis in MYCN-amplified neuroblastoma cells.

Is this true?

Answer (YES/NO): NO